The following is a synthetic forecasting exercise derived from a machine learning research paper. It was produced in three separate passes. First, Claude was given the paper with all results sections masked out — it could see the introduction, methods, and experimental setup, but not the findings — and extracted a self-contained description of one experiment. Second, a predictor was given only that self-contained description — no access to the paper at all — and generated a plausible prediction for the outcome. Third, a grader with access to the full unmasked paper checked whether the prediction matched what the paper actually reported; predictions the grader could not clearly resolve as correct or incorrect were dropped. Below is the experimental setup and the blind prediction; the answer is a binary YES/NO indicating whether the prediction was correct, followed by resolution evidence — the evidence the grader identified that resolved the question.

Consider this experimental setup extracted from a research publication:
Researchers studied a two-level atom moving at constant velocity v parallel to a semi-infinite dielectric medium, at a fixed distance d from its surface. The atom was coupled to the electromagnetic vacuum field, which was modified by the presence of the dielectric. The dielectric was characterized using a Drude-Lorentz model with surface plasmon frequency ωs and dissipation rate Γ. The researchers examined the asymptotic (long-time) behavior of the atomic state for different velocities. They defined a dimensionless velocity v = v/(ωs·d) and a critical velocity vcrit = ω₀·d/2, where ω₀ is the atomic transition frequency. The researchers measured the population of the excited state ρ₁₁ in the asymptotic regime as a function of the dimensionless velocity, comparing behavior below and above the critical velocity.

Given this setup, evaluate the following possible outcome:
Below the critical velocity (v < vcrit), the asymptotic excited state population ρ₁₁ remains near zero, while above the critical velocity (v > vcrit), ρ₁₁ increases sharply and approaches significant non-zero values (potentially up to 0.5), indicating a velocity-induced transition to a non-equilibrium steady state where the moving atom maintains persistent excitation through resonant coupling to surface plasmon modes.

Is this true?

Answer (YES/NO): YES